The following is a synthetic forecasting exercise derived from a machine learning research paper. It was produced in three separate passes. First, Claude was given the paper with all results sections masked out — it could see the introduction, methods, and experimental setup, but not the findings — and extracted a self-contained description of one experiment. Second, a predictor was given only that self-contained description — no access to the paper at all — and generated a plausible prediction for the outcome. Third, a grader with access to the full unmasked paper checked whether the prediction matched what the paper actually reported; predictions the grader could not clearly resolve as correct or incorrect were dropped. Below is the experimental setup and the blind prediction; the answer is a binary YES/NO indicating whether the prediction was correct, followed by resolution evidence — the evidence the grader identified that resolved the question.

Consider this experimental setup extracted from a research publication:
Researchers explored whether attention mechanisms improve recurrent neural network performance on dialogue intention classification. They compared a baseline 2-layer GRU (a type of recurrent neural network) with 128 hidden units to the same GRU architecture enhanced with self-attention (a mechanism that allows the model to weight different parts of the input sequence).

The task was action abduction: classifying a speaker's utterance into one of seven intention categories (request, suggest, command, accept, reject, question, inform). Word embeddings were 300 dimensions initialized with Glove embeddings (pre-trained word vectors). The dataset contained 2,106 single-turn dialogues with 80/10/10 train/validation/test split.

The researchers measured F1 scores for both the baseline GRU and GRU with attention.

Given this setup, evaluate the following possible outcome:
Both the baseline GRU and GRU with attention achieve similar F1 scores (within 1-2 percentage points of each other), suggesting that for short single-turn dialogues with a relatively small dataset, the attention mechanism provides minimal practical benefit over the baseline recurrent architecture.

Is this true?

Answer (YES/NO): YES